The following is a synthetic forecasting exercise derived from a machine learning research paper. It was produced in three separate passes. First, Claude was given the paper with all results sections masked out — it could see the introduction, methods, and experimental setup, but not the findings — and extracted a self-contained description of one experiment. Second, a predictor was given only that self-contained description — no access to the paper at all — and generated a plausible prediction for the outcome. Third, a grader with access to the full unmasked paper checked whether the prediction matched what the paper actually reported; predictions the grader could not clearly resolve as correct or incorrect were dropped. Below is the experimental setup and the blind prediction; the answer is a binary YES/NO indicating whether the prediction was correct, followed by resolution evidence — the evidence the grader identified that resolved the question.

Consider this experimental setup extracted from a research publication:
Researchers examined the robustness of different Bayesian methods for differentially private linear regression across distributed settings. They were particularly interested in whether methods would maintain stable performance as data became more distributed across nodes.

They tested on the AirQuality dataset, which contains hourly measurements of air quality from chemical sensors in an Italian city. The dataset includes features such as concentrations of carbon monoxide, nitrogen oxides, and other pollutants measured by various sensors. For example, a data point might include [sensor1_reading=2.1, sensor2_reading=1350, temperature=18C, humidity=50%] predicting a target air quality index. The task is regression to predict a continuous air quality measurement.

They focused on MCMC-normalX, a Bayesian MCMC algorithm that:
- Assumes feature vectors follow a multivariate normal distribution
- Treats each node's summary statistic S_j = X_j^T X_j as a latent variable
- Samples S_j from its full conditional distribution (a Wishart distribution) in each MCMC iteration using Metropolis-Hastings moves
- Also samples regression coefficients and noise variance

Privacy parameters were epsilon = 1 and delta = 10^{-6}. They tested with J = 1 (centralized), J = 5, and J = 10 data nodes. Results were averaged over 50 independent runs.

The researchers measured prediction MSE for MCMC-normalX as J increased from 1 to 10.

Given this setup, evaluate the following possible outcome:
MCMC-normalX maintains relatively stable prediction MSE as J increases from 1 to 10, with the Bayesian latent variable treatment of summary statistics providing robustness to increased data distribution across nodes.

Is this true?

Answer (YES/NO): NO